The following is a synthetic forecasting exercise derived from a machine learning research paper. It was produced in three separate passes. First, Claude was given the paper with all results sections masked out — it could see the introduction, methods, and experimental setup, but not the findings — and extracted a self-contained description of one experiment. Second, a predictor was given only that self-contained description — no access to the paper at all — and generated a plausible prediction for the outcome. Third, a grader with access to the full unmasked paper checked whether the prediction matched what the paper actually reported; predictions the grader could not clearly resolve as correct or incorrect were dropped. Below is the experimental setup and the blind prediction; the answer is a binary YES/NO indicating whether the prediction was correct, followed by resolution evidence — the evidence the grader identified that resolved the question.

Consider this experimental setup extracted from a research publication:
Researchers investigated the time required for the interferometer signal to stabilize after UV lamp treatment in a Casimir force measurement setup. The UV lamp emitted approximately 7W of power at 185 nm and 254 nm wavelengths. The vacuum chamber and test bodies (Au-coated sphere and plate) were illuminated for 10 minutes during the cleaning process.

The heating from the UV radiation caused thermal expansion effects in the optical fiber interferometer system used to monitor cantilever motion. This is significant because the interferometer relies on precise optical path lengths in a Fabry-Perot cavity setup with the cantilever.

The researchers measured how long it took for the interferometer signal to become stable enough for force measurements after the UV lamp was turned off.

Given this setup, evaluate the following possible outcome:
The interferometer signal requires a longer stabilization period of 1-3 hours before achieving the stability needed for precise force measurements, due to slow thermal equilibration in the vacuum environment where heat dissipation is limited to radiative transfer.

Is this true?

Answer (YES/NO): YES